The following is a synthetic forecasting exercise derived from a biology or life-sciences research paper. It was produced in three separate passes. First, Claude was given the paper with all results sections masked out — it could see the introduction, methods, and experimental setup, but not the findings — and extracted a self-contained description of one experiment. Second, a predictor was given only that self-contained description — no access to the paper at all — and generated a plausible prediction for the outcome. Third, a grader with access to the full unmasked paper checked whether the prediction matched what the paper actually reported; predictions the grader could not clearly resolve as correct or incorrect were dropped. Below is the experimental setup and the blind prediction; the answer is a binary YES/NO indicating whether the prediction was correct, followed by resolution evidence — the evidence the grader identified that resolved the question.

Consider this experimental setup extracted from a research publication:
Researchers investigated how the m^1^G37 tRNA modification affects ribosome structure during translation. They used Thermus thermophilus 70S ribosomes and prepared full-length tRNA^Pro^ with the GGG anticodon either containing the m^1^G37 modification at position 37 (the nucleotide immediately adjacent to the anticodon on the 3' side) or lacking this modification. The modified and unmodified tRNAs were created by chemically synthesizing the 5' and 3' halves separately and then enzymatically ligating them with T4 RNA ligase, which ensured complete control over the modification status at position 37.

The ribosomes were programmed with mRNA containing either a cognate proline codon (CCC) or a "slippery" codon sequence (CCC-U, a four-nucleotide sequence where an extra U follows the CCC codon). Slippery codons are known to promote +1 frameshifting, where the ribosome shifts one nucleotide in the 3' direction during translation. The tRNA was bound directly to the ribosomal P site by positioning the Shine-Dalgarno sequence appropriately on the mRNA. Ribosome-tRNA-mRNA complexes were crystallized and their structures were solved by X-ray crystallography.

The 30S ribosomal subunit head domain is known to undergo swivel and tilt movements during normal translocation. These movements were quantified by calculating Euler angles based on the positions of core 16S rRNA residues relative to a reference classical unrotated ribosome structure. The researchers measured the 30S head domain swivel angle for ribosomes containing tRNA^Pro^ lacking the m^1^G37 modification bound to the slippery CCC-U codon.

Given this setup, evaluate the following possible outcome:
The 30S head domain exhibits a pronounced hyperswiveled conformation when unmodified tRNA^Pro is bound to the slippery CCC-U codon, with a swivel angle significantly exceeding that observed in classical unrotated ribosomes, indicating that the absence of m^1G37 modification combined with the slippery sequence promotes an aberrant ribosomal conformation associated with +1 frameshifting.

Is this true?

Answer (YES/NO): NO